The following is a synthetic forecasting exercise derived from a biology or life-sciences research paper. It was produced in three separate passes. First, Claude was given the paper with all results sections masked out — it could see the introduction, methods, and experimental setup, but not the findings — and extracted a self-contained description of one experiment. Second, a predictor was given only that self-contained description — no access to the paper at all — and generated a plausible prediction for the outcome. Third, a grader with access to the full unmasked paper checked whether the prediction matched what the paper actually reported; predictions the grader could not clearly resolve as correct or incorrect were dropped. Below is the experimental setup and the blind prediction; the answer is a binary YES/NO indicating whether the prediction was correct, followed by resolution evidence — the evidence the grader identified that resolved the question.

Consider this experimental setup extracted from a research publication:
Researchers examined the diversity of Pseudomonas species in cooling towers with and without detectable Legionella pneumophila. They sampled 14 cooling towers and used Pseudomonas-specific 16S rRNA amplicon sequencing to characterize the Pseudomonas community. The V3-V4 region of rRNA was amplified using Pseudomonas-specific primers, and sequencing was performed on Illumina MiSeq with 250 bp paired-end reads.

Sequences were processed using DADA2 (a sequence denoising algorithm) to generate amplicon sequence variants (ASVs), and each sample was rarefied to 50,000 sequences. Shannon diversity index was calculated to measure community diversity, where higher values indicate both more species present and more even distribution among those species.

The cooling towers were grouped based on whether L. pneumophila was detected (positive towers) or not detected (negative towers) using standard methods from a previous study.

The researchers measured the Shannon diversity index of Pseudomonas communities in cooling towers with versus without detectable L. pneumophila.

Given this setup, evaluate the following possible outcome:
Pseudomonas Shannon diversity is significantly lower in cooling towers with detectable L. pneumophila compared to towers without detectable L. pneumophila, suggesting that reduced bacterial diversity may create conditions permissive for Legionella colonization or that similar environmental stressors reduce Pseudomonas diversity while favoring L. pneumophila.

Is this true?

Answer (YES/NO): NO